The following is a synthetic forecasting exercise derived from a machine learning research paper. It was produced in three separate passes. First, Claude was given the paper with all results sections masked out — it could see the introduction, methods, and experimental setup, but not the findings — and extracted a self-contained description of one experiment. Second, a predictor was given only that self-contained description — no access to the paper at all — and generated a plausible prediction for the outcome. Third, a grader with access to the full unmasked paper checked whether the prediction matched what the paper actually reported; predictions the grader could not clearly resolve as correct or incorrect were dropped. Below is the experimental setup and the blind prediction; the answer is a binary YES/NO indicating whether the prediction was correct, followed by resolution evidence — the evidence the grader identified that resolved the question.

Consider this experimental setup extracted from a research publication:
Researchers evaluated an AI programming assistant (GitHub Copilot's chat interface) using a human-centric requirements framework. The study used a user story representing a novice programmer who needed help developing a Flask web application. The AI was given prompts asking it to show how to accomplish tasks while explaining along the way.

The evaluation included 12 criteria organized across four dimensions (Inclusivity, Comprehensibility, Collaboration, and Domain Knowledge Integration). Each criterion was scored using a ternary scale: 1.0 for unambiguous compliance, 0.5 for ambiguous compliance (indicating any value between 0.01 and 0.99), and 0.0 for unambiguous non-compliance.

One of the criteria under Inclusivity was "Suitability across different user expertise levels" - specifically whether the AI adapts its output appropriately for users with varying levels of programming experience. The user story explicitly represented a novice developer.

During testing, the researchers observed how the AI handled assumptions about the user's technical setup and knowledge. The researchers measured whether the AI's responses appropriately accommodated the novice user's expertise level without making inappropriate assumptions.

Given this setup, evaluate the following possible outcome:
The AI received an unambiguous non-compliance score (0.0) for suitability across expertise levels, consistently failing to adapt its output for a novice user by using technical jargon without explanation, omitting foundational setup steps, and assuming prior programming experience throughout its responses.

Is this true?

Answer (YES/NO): NO